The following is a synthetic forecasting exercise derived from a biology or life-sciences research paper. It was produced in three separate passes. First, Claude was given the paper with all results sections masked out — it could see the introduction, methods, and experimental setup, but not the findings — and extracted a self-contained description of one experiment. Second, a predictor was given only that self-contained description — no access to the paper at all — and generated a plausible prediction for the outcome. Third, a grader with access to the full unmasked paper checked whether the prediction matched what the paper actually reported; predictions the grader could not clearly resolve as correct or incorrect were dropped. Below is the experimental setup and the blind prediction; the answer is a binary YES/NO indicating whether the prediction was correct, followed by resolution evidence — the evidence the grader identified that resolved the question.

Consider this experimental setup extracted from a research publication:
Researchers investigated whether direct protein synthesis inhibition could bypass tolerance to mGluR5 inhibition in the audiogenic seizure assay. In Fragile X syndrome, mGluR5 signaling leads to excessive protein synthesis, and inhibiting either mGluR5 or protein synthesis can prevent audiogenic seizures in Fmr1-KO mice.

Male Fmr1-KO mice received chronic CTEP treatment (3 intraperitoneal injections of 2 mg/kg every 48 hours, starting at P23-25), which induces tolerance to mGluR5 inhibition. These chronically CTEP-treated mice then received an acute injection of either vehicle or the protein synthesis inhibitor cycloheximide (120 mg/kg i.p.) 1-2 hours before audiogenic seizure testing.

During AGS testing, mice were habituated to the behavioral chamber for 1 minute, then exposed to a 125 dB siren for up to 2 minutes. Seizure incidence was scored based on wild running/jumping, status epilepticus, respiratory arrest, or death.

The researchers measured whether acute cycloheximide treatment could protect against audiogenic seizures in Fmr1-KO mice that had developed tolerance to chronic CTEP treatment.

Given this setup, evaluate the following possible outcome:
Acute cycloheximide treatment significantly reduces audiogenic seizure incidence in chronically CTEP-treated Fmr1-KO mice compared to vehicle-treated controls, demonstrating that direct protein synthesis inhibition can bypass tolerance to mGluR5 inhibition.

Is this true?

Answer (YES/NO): YES